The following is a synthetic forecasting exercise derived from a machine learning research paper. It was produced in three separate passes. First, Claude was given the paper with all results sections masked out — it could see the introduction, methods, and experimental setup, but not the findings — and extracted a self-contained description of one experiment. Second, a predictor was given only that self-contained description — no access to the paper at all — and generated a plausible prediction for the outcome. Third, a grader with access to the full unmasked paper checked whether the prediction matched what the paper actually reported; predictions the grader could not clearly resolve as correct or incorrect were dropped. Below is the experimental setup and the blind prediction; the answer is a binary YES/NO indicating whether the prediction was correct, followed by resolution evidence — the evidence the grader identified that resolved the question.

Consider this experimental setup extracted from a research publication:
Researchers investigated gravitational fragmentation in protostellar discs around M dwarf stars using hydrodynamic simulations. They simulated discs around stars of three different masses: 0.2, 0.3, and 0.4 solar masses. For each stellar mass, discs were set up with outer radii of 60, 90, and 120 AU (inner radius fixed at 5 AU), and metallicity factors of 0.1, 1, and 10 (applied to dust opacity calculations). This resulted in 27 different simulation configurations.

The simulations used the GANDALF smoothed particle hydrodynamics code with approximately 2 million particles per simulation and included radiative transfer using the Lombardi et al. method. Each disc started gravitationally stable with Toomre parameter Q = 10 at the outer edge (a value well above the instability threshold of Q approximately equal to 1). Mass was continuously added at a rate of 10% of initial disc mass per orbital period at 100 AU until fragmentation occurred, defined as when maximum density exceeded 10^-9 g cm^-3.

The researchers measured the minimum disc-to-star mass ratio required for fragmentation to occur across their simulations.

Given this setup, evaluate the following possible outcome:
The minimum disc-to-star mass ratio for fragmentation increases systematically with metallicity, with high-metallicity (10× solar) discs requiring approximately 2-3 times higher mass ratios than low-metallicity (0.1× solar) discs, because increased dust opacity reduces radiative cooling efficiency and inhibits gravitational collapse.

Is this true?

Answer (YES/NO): NO